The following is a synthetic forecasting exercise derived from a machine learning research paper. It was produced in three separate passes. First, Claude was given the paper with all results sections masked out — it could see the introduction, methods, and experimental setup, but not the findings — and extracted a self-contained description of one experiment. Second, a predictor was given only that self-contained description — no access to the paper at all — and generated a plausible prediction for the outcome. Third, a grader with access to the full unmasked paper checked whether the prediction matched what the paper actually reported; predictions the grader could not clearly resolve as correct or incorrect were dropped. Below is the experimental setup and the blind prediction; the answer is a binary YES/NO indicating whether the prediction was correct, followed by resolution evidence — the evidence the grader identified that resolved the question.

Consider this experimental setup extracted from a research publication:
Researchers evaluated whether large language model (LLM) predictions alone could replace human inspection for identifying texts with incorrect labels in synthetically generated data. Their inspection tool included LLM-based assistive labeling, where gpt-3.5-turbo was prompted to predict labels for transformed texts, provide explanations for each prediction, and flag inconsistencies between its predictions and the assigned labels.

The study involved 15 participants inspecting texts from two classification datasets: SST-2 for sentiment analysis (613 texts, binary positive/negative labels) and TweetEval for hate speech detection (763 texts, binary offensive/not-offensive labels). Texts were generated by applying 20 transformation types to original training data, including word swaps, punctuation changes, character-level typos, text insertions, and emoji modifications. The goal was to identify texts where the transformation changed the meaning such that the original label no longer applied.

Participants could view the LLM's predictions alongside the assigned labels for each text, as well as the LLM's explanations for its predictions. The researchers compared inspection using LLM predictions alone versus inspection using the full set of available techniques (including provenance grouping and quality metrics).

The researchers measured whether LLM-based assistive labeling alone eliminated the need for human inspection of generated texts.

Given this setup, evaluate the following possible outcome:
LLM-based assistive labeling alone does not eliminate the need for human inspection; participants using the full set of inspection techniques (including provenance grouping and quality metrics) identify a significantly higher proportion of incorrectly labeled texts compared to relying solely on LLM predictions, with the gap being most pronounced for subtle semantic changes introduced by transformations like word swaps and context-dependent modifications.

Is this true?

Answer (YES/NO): NO